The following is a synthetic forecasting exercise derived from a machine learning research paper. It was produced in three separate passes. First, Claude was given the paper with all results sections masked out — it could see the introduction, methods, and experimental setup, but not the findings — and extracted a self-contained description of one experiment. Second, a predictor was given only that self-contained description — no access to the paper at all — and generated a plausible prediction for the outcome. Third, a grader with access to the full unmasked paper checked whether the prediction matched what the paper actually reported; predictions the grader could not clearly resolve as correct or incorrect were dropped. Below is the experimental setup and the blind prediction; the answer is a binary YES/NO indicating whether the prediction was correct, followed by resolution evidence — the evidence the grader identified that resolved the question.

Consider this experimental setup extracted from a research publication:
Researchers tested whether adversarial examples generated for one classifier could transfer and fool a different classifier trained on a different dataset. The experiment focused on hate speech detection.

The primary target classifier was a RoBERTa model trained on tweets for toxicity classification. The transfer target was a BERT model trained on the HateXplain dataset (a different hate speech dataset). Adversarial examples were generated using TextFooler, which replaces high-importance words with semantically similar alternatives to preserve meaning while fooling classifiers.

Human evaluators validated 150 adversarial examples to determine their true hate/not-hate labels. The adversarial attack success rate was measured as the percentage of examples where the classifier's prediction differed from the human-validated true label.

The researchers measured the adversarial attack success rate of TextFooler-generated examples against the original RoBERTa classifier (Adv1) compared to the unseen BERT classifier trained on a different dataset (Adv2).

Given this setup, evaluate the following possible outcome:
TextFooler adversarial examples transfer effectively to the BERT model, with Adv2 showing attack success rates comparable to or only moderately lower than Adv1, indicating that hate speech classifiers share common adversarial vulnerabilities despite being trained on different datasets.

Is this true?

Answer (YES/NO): YES